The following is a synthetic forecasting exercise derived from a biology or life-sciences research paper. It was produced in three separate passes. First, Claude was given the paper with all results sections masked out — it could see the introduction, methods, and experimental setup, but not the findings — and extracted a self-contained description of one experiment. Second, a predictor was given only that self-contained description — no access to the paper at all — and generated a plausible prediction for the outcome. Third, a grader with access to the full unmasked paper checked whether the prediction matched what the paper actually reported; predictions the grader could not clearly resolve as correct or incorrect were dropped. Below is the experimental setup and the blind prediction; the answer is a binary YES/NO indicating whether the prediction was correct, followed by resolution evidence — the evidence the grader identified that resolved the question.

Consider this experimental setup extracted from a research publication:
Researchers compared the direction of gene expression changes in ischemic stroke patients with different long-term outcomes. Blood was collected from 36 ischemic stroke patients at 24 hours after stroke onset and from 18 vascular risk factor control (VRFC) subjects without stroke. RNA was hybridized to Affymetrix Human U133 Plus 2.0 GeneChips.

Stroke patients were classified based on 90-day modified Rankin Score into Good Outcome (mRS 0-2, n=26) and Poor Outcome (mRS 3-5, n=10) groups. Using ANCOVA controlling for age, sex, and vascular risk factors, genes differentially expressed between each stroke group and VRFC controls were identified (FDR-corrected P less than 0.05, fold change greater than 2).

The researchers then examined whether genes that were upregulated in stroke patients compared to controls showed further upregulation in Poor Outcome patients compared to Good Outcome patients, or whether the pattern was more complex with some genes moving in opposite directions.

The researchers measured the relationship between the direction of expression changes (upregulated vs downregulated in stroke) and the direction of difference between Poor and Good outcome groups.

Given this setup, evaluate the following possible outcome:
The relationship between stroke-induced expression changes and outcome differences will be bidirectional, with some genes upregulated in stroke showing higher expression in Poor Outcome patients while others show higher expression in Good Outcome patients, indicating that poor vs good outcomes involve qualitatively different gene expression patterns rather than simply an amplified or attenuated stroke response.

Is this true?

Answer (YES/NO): YES